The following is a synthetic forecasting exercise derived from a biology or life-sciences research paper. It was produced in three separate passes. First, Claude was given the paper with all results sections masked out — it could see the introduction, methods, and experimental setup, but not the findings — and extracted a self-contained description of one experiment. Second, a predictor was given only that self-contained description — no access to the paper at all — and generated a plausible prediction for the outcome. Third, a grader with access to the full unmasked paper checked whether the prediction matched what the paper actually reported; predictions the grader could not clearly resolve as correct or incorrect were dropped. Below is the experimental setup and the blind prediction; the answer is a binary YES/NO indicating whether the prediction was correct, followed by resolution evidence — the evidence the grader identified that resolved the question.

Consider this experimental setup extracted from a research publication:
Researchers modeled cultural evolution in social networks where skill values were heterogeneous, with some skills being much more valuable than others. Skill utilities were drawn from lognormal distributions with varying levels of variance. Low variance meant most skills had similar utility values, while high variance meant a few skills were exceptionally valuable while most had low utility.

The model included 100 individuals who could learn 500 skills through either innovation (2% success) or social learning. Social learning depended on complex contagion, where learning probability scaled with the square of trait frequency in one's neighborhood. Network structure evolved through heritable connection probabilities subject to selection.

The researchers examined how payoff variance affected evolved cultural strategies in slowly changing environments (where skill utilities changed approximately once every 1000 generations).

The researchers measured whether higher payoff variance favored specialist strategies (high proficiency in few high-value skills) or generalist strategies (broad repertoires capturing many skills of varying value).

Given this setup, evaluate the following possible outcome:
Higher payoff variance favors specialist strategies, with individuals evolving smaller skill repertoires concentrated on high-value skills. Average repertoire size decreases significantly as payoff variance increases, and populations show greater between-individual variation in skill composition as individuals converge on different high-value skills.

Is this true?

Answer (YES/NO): NO